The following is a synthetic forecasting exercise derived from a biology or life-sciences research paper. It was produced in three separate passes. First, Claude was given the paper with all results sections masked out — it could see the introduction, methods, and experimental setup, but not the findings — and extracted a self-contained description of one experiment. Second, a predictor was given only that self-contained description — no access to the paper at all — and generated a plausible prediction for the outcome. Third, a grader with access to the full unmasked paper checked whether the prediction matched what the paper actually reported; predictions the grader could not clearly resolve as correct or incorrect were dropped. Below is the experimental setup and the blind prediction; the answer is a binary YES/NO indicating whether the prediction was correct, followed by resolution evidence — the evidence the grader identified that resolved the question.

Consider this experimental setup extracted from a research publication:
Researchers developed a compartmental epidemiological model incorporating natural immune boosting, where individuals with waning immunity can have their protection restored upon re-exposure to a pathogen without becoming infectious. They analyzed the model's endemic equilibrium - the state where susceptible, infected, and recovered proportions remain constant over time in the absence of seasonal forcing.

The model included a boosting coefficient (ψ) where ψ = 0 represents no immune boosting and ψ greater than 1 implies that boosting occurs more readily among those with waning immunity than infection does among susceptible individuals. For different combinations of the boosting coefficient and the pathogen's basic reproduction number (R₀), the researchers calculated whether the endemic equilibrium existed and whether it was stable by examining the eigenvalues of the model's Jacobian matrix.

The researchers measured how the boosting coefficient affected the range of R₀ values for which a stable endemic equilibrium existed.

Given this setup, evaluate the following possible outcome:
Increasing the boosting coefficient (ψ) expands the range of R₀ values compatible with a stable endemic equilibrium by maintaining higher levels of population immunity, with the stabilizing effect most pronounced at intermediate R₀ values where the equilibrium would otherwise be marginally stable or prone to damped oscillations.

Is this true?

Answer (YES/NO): NO